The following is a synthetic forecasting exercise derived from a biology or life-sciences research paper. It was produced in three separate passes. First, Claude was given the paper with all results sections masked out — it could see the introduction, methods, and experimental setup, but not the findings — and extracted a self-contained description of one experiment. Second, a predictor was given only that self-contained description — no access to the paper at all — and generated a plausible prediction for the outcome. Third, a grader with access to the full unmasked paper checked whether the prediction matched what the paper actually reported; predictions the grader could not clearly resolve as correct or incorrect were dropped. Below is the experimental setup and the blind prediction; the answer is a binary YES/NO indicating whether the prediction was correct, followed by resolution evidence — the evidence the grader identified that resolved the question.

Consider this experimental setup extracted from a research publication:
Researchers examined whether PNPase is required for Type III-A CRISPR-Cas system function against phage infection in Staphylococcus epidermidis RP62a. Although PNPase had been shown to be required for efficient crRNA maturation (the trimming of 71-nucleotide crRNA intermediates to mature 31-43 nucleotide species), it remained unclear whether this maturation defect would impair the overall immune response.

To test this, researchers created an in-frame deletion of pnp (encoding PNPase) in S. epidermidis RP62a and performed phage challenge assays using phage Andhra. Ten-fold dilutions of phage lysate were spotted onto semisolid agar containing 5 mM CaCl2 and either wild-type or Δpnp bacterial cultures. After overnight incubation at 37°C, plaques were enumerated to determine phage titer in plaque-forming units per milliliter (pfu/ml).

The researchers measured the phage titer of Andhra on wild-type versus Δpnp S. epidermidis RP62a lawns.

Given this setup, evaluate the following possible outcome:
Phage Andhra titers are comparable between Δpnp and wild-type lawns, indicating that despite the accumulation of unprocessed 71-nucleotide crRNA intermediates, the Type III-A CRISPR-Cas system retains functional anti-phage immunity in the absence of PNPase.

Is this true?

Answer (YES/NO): YES